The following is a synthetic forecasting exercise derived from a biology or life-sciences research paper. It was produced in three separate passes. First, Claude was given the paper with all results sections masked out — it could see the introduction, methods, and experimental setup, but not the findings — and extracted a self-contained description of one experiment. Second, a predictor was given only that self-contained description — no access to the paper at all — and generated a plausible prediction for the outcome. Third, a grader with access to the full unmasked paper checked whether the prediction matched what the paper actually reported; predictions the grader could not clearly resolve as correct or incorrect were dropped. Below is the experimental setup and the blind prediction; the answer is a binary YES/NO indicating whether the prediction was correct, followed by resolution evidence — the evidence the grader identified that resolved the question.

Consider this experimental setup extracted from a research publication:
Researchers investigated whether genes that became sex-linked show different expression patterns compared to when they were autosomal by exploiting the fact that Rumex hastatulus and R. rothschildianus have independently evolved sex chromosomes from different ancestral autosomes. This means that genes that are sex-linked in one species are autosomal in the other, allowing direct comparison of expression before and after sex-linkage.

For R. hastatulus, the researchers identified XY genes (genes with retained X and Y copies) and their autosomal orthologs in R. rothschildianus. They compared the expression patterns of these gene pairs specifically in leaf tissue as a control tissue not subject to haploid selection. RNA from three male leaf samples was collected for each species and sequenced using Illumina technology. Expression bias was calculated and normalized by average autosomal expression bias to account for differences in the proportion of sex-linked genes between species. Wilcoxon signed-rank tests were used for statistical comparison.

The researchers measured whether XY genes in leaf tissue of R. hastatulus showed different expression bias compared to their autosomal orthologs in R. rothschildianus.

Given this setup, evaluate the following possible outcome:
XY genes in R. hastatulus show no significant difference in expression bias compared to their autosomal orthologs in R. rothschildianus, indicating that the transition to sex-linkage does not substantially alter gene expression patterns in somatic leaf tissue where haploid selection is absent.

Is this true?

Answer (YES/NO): NO